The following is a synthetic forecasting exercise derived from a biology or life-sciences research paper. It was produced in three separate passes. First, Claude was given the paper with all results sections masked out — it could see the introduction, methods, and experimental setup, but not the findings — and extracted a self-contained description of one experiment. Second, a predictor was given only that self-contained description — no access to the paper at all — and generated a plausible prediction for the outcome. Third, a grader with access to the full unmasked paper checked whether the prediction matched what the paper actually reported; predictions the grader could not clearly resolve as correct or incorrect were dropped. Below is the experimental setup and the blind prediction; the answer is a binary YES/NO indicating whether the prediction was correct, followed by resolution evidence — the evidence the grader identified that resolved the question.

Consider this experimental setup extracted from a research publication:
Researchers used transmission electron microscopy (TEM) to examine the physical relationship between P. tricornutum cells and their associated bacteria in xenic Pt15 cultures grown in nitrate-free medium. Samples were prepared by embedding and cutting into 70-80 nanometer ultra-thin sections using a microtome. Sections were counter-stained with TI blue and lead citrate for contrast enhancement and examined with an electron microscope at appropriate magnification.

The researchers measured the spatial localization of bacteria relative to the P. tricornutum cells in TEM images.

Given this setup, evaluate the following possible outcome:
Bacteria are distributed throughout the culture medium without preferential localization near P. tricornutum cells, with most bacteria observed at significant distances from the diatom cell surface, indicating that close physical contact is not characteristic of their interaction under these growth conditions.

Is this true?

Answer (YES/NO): NO